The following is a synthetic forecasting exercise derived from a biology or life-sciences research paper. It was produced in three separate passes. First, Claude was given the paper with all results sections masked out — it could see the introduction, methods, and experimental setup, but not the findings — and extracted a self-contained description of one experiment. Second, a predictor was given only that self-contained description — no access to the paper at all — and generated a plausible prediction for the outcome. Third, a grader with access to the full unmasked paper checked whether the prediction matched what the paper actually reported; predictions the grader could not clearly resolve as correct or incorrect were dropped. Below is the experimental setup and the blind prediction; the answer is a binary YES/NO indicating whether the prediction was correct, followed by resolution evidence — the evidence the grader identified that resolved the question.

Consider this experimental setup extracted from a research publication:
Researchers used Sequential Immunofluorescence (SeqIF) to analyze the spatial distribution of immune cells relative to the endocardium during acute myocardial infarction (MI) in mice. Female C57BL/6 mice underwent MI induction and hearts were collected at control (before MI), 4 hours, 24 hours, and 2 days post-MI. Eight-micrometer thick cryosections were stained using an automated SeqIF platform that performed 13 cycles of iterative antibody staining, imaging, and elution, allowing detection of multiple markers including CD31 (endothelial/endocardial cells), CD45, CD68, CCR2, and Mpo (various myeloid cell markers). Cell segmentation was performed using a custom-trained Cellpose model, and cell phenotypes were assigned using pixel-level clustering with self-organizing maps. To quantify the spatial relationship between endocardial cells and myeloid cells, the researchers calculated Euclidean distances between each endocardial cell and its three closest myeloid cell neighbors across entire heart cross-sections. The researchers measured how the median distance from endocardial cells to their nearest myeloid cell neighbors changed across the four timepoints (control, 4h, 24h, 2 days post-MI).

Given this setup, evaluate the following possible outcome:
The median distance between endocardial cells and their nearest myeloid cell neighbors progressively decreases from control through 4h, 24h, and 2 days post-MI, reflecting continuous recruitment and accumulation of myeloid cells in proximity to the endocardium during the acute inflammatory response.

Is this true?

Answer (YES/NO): NO